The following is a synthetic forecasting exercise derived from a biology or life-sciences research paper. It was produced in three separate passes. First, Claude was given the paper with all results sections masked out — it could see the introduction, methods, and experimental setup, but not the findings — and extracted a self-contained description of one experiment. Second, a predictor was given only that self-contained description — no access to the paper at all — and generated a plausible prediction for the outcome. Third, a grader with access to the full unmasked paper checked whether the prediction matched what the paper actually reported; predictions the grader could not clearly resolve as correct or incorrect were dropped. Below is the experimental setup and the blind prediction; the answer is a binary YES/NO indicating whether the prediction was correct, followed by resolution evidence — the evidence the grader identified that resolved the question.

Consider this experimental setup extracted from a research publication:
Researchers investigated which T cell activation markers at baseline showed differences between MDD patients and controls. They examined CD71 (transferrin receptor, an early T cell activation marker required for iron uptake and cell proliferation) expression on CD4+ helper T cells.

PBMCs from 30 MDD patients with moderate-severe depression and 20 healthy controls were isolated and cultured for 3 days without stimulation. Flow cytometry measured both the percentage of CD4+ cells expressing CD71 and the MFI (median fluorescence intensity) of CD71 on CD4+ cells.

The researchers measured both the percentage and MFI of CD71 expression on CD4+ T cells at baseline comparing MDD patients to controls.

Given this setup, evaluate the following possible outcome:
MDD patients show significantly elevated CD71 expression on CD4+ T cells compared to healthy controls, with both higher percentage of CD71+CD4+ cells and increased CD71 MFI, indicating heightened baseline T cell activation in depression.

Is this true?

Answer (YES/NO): YES